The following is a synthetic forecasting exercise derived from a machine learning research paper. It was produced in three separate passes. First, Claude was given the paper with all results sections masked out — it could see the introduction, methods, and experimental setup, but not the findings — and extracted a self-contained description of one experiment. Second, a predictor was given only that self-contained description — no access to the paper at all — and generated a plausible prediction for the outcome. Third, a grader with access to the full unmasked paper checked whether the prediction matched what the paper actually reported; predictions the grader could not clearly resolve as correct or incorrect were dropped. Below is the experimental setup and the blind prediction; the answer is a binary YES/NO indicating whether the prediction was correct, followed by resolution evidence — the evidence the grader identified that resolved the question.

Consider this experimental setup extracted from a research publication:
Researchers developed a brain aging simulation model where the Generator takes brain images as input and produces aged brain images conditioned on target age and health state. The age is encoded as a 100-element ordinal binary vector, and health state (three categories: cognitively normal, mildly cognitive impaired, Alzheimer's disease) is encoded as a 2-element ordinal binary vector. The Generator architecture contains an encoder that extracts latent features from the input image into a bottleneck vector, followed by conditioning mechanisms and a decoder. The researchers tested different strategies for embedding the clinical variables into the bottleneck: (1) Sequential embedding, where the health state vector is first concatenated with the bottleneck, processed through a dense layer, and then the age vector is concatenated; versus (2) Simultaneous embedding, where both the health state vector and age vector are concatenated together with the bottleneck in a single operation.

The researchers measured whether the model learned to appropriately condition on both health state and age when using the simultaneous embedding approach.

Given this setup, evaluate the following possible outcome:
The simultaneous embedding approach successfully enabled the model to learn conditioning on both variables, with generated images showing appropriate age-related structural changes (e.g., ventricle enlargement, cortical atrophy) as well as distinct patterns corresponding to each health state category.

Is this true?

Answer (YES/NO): NO